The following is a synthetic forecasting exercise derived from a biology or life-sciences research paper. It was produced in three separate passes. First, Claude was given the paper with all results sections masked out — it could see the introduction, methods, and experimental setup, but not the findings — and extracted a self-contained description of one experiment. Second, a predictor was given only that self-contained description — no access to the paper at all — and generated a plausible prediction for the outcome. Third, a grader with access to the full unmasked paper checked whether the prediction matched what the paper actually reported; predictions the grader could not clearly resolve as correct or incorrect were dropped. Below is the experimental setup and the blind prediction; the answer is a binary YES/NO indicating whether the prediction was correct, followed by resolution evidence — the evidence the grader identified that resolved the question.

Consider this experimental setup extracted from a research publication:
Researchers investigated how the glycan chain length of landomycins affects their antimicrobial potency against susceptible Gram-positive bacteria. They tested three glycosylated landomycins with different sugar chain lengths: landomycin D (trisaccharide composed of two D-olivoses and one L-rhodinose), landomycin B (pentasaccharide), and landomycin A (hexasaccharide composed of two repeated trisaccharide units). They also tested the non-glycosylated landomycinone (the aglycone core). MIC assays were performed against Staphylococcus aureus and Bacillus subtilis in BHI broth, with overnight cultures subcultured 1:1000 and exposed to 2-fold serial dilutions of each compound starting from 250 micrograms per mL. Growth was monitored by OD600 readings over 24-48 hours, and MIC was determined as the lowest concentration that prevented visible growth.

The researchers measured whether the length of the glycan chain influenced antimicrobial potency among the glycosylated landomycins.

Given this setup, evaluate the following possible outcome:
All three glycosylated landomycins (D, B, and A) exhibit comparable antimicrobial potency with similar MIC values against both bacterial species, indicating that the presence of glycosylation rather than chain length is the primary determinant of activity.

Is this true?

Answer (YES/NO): NO